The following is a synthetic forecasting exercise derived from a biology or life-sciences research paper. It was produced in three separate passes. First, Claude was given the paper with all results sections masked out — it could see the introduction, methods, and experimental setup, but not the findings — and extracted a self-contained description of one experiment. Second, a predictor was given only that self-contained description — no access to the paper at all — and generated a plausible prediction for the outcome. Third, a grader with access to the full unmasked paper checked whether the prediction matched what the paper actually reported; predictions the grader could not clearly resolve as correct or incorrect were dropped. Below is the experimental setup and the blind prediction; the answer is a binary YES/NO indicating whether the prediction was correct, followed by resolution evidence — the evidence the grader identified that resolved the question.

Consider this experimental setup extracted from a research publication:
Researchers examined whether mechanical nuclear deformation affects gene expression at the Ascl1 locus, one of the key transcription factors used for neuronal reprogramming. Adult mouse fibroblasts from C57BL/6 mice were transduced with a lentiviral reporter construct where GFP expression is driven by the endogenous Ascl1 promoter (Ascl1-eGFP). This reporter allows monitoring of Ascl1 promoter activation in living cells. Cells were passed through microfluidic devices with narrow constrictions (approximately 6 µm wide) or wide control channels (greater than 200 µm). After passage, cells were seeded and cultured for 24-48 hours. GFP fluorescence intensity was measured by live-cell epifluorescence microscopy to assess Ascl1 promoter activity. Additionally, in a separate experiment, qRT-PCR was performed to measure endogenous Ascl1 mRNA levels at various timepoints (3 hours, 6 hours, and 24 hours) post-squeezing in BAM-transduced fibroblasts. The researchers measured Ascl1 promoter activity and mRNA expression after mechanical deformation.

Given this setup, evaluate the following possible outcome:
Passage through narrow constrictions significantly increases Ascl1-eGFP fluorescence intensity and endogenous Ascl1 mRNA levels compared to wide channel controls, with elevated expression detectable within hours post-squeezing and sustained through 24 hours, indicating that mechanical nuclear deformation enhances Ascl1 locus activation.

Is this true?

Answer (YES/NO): YES